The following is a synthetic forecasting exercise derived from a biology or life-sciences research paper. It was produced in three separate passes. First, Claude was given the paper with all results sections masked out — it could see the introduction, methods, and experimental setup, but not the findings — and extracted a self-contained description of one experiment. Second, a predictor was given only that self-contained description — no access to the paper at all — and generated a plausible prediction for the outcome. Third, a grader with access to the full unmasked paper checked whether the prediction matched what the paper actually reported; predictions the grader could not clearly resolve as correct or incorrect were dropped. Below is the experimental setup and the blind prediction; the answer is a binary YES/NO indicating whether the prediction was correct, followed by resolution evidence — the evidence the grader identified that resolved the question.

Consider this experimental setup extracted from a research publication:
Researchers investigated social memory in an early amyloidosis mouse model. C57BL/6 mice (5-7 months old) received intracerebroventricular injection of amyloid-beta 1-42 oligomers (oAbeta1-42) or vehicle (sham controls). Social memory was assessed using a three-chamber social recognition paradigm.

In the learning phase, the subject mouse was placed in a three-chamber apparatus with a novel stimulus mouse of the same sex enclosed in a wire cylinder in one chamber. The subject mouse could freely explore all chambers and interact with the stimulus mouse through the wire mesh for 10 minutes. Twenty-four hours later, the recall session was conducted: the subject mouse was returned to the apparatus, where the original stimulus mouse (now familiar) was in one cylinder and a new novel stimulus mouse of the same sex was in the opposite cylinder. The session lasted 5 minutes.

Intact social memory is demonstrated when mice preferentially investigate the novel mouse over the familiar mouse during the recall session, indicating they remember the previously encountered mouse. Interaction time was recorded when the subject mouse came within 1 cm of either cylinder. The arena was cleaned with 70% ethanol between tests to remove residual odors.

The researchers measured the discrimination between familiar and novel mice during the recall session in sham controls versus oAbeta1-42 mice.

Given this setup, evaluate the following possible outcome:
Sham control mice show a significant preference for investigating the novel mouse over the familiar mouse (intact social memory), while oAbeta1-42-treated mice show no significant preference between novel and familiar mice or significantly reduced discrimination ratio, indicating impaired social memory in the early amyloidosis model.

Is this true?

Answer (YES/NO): YES